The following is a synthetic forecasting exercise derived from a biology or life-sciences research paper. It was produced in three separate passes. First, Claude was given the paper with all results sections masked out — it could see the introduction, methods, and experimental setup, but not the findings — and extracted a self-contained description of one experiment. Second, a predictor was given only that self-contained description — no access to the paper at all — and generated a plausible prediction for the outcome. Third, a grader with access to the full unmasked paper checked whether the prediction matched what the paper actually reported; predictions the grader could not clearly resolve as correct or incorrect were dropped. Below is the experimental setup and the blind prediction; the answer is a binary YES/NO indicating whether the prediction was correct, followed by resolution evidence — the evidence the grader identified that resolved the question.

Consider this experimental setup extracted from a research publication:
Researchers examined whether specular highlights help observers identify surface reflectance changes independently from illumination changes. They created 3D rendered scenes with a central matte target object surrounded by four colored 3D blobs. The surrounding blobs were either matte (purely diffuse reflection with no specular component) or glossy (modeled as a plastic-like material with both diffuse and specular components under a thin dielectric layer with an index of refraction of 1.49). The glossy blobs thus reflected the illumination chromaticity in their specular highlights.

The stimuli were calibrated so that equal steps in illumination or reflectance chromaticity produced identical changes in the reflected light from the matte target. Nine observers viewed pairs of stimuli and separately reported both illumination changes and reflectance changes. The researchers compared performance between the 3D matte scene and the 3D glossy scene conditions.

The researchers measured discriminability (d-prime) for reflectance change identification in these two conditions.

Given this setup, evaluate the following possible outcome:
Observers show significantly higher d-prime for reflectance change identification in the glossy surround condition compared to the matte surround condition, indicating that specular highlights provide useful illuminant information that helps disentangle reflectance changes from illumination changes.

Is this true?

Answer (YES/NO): NO